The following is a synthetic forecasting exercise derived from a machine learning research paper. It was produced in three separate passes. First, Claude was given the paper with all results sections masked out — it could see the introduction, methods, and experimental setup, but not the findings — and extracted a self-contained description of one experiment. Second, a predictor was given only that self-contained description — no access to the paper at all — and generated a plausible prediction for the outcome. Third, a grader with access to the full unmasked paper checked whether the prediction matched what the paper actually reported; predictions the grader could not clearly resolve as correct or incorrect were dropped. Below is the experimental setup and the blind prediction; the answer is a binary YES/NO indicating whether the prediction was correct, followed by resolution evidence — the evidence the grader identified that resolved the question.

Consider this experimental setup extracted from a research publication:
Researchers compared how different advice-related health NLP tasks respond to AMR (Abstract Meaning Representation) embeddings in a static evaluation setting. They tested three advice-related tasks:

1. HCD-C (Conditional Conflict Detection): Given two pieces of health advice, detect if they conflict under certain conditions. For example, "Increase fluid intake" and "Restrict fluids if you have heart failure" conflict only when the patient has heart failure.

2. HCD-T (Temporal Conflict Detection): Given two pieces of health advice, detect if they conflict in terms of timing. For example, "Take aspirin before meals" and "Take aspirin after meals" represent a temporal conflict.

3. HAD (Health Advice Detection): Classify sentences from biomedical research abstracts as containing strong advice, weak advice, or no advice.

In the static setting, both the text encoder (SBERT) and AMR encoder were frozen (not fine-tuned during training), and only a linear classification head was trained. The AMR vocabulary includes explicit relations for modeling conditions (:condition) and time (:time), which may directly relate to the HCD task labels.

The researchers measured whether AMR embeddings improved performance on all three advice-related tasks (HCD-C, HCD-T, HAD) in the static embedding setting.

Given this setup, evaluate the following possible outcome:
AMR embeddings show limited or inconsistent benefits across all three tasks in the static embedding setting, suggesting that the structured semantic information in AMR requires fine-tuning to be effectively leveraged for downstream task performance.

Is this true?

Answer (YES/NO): NO